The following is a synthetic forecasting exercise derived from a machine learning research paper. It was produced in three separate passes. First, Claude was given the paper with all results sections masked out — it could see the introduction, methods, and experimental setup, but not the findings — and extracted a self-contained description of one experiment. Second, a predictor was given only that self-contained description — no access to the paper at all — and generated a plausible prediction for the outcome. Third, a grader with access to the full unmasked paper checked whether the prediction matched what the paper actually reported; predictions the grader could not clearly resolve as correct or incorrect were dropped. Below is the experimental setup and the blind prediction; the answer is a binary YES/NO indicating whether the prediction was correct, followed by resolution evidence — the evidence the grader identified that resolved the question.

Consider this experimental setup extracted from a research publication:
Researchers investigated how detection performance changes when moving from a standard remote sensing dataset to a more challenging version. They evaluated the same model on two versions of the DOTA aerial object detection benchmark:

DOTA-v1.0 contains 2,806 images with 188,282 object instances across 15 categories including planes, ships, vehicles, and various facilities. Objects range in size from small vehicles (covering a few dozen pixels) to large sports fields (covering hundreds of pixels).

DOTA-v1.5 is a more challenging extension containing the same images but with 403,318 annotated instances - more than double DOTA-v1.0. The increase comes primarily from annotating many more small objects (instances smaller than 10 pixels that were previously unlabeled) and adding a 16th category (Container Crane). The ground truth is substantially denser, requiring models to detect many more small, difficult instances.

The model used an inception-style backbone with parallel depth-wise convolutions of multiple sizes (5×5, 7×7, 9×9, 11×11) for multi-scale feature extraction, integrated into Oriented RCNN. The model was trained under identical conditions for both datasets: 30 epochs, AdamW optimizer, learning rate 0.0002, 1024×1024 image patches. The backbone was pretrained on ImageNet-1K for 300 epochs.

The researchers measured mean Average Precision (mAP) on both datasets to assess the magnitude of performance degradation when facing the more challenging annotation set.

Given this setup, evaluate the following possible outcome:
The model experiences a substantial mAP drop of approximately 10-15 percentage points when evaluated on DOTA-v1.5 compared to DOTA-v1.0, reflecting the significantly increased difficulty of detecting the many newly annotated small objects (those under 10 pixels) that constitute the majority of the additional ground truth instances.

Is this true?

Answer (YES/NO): NO